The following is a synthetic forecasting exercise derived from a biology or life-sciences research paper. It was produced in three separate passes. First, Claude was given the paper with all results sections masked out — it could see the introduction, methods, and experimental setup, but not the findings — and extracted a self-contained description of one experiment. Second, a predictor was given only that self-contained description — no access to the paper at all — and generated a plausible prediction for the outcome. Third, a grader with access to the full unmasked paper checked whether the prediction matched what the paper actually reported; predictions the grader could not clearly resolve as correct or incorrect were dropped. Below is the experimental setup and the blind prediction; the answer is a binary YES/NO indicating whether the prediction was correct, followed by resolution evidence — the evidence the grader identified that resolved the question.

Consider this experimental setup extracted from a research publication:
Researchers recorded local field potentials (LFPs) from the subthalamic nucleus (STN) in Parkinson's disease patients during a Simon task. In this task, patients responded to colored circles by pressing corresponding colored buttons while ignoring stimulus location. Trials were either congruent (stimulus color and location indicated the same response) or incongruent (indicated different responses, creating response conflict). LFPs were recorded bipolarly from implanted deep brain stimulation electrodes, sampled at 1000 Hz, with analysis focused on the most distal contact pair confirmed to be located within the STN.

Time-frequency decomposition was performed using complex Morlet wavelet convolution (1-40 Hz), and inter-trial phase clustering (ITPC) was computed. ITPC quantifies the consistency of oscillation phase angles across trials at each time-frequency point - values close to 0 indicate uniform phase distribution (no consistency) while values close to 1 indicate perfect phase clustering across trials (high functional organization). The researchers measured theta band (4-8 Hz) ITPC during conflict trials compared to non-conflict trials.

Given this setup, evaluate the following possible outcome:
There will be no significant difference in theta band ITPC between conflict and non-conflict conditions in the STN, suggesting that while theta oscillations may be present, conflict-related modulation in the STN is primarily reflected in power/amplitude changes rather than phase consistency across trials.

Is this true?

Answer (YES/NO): NO